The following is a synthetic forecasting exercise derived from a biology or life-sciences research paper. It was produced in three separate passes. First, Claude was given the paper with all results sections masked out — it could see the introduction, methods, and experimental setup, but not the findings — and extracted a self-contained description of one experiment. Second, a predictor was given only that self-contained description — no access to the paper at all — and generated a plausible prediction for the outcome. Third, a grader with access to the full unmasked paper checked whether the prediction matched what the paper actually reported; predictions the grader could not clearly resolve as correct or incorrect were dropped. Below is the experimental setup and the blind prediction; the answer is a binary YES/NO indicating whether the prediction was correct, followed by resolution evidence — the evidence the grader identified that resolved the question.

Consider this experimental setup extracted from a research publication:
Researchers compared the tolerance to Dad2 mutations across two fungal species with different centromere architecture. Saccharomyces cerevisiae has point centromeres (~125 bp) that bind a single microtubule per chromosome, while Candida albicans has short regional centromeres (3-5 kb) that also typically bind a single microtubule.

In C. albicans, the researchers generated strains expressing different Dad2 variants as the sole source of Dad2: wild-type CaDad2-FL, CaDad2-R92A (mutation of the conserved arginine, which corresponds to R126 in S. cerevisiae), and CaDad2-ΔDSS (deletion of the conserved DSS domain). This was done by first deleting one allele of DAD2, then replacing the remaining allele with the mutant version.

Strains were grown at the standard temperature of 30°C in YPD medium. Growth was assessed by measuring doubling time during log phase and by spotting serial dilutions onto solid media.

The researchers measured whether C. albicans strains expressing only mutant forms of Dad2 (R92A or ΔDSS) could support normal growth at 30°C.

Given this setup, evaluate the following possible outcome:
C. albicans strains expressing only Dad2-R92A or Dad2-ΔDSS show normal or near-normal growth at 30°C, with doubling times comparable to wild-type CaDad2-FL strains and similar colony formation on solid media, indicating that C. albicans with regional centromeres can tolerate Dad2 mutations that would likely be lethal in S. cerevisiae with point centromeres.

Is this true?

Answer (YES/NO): NO